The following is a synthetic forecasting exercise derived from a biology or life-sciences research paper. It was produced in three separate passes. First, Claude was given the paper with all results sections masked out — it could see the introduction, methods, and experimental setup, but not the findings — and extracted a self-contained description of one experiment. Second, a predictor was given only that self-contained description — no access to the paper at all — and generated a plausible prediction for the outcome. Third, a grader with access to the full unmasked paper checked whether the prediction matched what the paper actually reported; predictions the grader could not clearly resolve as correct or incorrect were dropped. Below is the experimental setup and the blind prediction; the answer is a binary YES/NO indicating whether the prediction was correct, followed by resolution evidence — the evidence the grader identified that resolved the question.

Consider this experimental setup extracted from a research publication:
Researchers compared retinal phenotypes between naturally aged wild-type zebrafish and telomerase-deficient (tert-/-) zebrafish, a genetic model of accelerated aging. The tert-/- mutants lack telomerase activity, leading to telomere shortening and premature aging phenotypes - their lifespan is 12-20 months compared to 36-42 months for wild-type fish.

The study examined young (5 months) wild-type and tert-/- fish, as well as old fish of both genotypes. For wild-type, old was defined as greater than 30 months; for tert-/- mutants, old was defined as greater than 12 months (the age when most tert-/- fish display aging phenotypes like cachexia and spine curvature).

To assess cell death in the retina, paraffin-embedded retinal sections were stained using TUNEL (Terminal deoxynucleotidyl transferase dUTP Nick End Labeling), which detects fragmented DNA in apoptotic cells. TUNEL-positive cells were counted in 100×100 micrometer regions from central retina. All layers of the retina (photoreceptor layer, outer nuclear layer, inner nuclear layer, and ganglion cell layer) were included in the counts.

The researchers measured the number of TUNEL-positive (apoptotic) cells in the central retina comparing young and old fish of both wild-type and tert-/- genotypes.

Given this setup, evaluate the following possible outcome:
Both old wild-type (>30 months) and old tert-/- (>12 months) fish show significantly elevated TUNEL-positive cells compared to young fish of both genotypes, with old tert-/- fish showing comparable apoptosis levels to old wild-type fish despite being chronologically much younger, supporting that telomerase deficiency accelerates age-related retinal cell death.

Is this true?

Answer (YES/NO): NO